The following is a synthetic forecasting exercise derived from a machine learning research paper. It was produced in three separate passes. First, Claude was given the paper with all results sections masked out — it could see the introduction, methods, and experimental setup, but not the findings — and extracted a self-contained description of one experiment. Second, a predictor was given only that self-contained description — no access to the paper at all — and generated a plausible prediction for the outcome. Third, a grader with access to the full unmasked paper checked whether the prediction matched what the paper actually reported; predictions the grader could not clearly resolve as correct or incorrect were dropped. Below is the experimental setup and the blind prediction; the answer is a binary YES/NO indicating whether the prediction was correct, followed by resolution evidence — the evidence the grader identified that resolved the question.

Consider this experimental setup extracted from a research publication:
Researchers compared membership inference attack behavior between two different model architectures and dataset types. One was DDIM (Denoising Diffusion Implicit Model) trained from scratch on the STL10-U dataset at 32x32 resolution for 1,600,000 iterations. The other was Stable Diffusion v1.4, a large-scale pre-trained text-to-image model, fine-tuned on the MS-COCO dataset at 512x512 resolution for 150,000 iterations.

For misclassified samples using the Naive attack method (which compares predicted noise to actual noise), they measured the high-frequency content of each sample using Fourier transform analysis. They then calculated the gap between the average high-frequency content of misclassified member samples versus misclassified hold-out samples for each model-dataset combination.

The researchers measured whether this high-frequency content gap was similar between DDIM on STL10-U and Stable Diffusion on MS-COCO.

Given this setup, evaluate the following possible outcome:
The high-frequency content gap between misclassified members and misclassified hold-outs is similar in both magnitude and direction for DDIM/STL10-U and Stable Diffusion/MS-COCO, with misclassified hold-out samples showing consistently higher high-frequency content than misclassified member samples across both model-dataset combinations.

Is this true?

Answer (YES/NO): NO